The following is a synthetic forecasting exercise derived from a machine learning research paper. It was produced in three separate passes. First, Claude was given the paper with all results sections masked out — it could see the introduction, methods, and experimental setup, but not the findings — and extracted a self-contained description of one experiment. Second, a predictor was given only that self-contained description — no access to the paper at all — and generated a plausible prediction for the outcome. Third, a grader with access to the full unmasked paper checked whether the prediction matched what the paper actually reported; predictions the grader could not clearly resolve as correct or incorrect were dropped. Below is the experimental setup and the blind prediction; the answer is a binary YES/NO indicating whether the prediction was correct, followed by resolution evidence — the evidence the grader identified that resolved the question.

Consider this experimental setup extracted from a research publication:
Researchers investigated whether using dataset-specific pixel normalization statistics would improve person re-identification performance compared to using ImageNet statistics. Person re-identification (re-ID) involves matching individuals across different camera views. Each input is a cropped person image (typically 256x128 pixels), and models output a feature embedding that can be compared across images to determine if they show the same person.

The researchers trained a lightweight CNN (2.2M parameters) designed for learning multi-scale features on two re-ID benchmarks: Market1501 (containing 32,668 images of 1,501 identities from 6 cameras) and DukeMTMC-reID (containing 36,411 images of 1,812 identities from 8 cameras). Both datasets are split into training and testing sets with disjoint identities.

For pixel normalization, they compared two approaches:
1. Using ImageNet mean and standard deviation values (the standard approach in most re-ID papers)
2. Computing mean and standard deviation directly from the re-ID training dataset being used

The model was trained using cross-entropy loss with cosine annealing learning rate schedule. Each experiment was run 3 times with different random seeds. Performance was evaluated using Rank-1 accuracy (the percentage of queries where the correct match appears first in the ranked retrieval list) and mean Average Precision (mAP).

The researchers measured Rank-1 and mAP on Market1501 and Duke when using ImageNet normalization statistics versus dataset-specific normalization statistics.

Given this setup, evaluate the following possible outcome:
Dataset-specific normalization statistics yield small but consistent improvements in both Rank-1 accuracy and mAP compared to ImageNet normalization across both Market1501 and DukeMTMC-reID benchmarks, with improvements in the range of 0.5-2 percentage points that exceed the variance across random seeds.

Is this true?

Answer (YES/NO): NO